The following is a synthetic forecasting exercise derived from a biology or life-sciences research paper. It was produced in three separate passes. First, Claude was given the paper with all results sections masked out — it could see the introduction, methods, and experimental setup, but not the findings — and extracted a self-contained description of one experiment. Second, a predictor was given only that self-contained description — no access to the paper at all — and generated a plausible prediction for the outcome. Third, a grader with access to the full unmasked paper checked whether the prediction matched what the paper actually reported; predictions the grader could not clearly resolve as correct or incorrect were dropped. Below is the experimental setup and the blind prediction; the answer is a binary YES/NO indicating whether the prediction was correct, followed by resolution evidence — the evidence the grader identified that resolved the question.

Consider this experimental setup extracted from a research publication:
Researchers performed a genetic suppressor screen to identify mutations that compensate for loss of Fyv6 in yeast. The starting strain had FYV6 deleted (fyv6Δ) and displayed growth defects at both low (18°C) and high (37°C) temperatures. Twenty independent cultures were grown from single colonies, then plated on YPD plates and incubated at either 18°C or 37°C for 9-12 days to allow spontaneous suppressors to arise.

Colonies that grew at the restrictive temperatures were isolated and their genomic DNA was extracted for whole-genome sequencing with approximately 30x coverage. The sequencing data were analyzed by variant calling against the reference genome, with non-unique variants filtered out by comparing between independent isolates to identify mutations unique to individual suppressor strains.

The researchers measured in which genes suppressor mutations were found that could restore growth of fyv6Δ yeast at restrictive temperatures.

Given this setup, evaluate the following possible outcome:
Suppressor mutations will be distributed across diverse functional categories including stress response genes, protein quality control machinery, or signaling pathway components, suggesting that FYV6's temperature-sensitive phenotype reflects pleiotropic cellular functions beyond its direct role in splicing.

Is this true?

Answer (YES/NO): NO